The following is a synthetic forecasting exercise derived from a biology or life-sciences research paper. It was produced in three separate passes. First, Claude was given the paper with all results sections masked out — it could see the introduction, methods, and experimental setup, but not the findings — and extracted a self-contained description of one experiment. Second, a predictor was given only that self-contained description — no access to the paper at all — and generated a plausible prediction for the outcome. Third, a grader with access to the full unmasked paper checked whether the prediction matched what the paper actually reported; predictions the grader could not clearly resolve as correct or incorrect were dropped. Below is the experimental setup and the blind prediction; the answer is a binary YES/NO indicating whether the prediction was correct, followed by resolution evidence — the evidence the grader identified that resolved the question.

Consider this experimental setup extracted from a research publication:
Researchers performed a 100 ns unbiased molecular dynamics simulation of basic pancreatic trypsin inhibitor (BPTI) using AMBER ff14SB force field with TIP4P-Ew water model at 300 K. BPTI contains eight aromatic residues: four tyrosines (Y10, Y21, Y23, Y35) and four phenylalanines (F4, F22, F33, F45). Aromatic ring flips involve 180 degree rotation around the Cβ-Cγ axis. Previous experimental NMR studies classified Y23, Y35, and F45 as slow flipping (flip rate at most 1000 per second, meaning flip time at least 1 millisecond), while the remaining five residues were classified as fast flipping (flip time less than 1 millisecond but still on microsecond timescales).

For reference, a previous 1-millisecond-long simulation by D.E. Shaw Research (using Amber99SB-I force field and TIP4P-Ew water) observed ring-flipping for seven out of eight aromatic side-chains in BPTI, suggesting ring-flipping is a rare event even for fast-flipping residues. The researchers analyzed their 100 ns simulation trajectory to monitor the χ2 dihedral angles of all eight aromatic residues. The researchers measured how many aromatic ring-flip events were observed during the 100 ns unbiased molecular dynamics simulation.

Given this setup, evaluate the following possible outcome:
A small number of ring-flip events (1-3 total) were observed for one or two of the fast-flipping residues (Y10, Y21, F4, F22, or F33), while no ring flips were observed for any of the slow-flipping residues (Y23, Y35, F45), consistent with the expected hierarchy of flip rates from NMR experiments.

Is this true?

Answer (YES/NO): NO